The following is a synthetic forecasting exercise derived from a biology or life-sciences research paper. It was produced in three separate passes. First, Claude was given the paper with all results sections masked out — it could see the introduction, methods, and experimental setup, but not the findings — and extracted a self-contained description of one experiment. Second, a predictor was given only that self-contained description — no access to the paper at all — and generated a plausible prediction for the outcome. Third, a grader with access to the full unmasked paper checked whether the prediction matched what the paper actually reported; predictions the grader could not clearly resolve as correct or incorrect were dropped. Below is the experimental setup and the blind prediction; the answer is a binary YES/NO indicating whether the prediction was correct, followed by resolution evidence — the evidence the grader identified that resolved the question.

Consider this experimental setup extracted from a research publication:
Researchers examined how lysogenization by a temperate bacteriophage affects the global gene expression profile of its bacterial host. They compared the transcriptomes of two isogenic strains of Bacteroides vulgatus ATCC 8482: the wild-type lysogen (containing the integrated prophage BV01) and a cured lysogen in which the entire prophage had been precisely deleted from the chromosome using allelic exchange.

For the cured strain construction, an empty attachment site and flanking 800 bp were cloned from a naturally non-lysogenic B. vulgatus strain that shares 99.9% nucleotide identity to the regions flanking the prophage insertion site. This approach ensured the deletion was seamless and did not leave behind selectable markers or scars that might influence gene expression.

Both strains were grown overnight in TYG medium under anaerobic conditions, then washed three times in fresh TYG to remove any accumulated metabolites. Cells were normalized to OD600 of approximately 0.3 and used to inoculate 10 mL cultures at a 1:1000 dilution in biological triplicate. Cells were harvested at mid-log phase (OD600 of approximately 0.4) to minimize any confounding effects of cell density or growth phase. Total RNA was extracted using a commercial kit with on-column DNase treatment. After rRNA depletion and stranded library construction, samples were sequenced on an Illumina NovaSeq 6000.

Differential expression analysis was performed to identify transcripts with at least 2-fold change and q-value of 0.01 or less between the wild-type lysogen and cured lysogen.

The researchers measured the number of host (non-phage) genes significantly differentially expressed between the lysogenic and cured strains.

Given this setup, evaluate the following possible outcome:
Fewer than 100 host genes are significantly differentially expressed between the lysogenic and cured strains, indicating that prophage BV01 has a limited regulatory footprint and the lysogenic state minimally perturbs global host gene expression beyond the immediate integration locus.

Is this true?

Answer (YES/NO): NO